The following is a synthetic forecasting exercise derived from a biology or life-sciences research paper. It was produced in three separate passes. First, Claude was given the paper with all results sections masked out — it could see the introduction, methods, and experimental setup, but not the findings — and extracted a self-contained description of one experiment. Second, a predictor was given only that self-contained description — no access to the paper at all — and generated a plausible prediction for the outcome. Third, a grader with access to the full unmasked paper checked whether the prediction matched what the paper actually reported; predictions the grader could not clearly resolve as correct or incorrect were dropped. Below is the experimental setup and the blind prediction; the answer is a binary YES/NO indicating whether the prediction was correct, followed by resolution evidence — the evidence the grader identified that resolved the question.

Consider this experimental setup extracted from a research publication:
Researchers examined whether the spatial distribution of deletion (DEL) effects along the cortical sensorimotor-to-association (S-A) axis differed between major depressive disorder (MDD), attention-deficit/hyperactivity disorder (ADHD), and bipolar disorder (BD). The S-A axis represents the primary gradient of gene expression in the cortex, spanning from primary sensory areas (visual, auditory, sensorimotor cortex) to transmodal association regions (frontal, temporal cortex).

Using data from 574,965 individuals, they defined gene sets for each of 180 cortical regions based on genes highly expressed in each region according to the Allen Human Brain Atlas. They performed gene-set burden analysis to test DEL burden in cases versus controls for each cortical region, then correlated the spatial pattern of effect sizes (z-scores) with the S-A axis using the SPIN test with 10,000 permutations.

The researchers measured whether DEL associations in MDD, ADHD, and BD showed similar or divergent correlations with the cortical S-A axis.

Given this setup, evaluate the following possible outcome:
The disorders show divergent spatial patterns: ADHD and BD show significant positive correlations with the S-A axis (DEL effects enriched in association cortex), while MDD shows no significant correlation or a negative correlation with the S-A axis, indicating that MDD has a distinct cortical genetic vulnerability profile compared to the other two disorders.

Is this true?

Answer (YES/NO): NO